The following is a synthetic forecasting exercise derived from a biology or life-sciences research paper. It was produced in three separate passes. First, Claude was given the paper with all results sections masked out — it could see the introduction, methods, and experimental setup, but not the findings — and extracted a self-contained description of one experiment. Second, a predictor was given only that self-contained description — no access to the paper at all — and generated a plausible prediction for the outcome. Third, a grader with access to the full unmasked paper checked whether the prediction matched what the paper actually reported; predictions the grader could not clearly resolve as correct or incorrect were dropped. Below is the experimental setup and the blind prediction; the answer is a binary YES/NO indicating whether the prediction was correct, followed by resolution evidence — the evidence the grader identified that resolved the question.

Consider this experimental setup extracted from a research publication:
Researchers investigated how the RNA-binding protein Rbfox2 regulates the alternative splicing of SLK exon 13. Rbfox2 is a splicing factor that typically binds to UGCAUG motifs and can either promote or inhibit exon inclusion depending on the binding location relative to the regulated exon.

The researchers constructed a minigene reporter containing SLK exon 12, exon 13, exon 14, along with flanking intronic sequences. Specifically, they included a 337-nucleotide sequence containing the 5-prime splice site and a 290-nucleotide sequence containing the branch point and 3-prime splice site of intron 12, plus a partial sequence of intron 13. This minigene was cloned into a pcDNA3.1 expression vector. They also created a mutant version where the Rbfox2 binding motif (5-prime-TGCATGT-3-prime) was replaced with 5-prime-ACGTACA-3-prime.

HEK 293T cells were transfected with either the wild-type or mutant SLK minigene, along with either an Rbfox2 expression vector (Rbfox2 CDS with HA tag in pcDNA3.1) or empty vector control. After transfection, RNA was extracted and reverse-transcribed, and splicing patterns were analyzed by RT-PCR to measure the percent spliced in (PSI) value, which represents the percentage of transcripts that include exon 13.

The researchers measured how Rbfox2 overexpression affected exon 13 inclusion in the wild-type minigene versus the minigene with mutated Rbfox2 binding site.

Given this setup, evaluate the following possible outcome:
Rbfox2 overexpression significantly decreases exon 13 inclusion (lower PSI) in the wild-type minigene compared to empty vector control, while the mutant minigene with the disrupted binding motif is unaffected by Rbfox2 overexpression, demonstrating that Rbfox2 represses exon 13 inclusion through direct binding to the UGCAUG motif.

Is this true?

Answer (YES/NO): YES